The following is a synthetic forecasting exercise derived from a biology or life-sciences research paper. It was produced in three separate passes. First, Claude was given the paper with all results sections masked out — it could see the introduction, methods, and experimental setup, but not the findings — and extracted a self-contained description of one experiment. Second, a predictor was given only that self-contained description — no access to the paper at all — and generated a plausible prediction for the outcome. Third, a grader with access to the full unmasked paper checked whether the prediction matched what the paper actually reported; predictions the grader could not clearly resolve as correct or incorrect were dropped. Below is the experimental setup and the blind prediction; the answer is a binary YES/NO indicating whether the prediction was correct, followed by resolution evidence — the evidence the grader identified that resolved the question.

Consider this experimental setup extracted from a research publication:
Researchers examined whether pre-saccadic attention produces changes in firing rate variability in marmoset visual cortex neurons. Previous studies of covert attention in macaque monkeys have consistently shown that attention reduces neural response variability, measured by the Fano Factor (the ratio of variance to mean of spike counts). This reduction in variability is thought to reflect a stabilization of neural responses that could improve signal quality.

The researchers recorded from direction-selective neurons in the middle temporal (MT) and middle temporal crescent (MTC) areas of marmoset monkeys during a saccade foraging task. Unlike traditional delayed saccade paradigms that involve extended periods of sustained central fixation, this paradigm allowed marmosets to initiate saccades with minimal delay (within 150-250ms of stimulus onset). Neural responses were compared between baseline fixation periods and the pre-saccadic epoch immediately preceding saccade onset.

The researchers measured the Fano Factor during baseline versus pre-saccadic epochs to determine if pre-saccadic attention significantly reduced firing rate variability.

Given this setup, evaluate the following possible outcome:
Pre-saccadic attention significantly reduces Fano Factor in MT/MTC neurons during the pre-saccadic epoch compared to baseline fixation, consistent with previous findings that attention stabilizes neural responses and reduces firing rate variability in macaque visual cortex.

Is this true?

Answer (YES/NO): NO